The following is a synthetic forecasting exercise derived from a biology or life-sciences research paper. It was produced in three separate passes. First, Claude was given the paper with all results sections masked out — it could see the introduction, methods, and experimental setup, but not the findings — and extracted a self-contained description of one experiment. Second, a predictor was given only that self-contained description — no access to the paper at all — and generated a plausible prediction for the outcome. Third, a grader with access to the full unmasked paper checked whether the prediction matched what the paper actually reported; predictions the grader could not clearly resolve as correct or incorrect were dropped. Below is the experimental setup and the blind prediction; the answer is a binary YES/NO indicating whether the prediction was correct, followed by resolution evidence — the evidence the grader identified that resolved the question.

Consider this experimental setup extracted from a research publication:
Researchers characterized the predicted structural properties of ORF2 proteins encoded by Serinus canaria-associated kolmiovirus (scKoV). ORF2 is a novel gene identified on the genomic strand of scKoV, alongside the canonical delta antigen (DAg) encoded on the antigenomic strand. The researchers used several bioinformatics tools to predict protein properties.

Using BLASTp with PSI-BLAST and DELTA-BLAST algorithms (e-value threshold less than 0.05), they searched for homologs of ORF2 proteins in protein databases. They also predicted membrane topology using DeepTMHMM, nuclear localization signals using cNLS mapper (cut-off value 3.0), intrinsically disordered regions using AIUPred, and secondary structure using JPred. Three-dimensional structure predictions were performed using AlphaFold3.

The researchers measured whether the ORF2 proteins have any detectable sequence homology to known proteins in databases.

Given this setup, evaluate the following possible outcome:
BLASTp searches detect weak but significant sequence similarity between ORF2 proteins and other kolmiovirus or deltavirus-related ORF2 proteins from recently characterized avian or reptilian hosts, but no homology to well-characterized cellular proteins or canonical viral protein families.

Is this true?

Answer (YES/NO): NO